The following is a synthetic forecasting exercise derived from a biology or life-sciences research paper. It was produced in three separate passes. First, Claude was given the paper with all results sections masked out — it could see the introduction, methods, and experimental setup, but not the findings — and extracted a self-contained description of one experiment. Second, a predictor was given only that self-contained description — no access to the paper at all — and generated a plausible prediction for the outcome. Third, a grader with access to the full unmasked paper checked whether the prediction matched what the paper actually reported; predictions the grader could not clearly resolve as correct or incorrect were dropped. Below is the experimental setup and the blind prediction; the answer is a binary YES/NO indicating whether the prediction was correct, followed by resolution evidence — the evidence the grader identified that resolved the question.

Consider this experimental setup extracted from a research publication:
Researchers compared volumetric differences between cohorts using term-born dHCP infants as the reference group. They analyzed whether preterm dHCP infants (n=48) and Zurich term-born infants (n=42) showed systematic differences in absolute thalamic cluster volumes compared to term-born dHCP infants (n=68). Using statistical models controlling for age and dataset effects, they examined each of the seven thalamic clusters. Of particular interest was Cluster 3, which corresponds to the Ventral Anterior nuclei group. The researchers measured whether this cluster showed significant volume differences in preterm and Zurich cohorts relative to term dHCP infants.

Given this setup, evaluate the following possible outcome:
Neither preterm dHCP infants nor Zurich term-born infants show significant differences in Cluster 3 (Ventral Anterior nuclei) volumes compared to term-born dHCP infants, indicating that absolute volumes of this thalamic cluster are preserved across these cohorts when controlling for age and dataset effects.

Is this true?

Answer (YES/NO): NO